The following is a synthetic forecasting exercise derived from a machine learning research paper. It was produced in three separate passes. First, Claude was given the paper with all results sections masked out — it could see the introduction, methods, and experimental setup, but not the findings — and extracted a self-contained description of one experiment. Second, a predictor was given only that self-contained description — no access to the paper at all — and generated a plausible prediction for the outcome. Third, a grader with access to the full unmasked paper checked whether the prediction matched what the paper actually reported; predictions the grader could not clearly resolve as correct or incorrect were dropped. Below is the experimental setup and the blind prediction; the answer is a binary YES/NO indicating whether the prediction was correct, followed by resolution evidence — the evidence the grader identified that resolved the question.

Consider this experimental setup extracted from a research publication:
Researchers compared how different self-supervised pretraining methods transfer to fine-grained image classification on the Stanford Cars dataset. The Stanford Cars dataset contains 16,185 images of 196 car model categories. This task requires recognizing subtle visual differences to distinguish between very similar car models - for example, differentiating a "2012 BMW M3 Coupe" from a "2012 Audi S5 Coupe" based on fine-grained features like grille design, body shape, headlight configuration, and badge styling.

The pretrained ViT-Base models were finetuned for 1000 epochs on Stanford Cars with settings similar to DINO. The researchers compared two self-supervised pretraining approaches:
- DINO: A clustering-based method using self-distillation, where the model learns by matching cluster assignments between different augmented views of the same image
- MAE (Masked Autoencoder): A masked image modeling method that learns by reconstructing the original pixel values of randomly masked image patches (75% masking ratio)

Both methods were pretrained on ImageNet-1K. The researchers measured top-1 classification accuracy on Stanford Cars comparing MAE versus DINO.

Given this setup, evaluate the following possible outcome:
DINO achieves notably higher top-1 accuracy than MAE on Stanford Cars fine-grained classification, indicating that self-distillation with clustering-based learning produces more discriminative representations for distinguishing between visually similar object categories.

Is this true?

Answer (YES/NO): NO